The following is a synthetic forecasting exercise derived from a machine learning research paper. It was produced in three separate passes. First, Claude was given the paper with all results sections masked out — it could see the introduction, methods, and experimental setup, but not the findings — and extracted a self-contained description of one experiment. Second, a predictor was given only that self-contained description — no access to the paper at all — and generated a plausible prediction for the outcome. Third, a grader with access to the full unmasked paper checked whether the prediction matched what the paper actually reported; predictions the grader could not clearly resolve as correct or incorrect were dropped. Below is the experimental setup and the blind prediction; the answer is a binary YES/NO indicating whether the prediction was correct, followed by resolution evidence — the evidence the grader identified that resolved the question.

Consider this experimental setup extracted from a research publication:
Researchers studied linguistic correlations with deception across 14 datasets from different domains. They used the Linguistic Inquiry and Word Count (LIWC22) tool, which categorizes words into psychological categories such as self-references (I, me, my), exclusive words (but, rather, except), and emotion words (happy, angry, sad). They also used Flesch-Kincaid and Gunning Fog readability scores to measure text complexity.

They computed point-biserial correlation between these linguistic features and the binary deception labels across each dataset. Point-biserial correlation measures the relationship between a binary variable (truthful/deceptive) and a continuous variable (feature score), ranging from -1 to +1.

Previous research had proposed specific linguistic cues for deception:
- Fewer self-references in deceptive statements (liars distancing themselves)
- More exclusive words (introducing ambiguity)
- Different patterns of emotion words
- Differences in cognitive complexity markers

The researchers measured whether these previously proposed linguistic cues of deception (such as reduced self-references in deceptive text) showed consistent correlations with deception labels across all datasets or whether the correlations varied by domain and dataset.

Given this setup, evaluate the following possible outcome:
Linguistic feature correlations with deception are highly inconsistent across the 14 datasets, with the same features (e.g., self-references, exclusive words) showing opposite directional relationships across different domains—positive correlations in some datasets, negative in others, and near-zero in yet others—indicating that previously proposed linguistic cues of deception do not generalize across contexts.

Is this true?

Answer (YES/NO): YES